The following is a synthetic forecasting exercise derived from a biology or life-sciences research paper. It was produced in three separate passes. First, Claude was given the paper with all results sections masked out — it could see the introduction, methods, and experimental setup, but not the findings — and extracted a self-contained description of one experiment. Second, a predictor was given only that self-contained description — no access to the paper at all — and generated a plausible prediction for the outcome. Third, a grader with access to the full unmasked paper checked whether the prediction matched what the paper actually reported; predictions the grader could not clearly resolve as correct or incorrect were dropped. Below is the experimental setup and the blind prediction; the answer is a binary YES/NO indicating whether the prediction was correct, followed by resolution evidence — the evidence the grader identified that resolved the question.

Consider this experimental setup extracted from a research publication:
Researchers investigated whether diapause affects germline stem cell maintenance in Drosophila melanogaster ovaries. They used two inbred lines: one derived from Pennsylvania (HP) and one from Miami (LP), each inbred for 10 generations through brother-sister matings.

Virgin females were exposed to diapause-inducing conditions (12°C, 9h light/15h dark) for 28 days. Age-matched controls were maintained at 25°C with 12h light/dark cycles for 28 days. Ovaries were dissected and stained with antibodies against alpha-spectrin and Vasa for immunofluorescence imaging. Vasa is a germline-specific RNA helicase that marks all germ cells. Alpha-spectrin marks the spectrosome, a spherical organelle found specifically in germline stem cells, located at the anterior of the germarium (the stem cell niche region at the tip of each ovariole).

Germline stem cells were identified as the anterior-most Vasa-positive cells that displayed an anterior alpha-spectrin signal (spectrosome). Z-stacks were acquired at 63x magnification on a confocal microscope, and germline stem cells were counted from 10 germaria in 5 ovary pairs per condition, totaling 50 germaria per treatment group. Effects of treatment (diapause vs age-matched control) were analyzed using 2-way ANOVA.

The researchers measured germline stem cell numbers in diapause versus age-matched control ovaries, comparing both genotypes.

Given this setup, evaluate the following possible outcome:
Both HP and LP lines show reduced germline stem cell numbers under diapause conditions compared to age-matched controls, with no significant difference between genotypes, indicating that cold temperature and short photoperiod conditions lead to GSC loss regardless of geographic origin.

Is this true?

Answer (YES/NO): NO